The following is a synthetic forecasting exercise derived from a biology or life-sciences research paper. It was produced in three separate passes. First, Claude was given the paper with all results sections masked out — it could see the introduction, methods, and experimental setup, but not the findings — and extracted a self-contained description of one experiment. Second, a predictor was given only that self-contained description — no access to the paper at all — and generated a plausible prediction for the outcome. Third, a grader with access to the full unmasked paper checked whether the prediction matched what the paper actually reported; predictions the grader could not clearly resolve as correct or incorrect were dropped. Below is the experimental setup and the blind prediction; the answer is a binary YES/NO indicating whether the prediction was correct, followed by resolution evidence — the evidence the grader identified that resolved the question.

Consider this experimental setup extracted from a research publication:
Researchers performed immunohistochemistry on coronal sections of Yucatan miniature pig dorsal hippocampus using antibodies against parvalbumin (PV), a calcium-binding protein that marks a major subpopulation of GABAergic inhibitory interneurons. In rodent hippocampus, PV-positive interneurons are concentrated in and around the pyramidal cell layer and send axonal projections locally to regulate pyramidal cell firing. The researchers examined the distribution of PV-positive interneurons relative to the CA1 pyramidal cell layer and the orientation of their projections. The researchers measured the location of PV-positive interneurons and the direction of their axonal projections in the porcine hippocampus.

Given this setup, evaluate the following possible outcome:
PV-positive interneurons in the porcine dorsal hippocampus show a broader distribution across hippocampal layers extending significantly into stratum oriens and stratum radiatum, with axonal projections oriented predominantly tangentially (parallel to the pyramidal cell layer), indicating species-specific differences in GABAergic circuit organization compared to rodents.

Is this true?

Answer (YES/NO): NO